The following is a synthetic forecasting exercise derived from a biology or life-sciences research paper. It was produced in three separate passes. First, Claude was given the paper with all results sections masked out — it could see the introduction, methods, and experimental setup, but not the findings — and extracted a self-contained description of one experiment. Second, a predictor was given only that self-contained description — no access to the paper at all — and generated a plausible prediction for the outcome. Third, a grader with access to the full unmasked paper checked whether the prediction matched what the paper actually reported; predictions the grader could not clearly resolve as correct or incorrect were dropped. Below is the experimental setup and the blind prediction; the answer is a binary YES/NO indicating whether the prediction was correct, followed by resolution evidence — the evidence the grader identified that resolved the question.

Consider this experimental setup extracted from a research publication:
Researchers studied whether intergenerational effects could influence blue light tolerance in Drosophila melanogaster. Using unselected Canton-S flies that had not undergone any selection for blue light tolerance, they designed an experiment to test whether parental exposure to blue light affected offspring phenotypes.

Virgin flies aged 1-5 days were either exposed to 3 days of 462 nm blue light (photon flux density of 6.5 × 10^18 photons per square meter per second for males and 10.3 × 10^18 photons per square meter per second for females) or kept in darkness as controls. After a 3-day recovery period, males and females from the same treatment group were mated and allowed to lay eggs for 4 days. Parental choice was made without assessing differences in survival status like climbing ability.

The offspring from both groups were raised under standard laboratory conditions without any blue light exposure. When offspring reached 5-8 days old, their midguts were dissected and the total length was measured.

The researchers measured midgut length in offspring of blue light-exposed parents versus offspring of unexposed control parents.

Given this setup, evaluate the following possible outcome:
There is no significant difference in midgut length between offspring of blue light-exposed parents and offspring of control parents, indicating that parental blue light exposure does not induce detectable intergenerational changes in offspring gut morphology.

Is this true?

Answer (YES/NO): NO